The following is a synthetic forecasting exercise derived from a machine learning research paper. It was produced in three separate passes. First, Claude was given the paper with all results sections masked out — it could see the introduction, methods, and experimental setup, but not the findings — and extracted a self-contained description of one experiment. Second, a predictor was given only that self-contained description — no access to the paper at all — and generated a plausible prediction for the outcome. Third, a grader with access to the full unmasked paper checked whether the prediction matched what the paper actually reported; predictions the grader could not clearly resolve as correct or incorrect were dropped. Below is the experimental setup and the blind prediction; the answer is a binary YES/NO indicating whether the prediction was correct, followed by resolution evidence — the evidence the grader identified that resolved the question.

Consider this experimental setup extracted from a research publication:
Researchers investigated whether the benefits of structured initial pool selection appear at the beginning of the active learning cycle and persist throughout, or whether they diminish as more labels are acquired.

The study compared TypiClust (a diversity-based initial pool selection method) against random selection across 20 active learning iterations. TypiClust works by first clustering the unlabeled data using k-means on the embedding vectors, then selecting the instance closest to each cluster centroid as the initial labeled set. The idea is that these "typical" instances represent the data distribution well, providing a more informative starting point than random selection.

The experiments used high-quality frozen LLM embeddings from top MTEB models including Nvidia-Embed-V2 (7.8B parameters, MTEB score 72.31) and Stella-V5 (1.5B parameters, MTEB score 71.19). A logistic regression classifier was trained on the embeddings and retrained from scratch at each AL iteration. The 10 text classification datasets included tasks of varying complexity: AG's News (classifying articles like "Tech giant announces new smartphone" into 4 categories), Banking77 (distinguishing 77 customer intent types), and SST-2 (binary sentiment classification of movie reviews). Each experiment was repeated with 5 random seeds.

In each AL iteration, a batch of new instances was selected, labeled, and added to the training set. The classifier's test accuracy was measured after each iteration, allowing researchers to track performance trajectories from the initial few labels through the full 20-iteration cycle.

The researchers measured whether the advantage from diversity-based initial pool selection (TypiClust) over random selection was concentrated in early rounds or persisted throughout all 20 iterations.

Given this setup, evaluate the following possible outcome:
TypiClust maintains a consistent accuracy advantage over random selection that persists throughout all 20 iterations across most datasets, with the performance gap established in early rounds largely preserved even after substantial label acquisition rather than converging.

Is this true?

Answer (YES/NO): NO